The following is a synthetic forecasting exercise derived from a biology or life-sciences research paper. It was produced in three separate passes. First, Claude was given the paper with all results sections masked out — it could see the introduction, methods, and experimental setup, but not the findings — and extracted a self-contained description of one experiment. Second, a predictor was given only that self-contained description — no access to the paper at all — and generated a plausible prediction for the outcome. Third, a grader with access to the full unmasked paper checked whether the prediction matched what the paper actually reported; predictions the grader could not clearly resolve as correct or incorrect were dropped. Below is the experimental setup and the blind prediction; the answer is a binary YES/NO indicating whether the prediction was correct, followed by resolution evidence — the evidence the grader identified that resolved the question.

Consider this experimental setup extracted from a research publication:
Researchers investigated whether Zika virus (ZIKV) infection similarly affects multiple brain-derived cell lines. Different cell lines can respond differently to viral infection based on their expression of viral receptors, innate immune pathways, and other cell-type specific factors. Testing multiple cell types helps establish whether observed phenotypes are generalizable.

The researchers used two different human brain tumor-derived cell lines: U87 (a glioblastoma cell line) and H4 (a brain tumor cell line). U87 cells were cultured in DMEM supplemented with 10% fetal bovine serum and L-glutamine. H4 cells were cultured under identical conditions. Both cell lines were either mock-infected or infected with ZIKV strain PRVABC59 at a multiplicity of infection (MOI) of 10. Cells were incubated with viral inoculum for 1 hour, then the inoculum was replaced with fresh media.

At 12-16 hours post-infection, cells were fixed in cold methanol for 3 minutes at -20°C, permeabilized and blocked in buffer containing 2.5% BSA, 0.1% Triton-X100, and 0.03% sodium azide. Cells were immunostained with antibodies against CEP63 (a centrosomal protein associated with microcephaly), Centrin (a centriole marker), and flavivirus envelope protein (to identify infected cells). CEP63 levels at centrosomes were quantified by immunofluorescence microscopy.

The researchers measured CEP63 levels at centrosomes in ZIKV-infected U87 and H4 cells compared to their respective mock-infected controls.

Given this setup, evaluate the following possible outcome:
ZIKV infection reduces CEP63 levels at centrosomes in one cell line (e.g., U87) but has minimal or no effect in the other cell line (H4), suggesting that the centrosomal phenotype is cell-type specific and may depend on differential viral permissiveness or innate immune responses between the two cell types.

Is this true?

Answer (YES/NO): NO